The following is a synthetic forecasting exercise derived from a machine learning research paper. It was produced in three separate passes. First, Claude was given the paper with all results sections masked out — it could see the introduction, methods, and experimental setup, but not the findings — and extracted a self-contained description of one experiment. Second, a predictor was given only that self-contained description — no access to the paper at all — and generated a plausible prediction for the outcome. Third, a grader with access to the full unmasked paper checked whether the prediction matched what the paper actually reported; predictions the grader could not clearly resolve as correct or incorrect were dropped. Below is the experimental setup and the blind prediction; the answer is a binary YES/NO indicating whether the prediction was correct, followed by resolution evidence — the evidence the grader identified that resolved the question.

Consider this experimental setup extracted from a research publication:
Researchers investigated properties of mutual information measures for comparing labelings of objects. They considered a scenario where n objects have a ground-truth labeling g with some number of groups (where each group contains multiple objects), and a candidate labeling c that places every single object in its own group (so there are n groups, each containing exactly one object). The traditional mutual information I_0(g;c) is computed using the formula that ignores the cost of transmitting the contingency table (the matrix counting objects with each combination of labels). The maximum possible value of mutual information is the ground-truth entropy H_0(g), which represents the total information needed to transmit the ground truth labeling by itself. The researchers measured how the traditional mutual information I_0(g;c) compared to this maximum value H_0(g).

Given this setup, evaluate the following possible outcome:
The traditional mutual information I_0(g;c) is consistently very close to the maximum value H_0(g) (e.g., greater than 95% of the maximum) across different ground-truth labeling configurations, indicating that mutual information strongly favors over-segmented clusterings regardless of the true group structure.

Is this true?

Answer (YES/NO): NO